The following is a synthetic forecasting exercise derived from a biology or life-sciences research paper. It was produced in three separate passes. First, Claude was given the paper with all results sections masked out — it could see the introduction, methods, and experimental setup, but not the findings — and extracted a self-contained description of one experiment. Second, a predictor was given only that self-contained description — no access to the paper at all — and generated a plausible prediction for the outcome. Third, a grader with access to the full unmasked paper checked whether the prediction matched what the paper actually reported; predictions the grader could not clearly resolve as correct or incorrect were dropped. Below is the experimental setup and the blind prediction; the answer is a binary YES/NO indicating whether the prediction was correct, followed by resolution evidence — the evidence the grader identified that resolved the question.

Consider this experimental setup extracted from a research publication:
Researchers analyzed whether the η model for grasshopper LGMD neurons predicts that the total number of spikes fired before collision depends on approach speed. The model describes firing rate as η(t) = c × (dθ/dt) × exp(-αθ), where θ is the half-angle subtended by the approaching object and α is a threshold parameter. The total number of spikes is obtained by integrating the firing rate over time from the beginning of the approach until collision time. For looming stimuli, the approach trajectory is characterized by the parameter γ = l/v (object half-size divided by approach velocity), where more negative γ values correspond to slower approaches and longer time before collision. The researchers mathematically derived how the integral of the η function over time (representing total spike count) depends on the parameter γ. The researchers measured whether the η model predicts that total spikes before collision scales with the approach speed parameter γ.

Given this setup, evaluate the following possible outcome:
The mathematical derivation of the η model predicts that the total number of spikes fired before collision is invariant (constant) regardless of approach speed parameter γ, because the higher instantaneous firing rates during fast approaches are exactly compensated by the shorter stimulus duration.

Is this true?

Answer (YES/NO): YES